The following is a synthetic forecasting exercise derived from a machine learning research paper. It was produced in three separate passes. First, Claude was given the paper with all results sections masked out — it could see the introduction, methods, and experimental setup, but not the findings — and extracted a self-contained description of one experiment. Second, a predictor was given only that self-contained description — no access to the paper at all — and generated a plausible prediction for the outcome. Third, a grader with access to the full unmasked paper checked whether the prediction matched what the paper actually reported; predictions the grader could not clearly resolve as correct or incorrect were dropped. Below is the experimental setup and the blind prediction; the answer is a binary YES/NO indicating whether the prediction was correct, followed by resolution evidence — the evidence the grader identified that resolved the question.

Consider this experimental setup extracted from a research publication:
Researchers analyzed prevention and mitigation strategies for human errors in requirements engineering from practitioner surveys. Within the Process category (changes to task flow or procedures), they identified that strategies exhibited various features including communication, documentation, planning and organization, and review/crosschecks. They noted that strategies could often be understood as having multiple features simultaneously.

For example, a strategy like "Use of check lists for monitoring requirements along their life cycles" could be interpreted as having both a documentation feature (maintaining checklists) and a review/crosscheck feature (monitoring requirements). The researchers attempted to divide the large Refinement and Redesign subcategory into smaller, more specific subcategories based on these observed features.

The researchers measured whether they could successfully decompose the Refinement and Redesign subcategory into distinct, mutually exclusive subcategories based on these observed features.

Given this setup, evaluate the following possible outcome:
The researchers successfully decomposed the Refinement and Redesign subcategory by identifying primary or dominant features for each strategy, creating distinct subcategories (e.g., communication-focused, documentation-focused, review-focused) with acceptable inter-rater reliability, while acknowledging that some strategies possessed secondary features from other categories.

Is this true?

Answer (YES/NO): NO